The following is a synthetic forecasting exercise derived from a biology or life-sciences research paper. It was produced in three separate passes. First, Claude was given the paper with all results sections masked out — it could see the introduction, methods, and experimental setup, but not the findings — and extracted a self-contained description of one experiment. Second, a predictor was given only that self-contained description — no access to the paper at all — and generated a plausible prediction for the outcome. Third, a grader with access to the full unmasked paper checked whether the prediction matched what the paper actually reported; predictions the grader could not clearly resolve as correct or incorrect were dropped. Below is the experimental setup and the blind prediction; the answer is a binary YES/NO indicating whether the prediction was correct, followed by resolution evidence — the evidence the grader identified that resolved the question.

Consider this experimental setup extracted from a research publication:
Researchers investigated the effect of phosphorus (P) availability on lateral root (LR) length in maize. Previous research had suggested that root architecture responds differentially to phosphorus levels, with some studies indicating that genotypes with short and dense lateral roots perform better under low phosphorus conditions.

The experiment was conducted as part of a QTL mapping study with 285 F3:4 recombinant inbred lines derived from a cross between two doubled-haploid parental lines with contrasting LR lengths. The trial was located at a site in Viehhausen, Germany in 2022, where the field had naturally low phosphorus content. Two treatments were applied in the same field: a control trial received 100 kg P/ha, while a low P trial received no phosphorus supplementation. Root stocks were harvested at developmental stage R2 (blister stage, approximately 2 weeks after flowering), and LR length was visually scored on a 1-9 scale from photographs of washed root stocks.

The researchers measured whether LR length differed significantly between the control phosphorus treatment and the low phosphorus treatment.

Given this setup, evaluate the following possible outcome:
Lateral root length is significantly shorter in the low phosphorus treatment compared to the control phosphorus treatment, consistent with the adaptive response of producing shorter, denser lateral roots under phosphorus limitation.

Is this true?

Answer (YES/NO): NO